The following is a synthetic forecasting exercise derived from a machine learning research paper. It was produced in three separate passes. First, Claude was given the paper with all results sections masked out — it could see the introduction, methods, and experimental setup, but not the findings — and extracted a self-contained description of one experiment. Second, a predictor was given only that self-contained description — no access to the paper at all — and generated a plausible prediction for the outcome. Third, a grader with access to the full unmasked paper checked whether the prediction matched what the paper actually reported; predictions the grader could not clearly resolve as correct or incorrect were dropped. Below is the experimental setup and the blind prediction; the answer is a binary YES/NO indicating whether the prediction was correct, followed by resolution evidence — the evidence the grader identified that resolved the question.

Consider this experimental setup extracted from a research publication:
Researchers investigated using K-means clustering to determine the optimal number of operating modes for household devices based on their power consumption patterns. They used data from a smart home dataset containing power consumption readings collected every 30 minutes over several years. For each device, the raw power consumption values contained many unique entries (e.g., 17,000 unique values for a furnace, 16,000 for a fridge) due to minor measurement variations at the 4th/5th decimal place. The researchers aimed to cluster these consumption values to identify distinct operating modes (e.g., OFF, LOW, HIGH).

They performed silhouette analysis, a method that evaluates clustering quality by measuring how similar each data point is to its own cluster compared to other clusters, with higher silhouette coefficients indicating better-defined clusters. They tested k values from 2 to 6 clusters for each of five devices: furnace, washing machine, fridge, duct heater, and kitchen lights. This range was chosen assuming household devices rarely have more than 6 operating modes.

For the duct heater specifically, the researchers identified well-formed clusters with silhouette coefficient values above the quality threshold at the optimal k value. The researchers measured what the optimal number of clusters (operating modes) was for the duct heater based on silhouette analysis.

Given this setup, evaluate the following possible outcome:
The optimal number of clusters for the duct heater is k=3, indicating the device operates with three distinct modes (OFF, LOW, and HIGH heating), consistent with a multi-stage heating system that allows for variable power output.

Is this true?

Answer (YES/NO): YES